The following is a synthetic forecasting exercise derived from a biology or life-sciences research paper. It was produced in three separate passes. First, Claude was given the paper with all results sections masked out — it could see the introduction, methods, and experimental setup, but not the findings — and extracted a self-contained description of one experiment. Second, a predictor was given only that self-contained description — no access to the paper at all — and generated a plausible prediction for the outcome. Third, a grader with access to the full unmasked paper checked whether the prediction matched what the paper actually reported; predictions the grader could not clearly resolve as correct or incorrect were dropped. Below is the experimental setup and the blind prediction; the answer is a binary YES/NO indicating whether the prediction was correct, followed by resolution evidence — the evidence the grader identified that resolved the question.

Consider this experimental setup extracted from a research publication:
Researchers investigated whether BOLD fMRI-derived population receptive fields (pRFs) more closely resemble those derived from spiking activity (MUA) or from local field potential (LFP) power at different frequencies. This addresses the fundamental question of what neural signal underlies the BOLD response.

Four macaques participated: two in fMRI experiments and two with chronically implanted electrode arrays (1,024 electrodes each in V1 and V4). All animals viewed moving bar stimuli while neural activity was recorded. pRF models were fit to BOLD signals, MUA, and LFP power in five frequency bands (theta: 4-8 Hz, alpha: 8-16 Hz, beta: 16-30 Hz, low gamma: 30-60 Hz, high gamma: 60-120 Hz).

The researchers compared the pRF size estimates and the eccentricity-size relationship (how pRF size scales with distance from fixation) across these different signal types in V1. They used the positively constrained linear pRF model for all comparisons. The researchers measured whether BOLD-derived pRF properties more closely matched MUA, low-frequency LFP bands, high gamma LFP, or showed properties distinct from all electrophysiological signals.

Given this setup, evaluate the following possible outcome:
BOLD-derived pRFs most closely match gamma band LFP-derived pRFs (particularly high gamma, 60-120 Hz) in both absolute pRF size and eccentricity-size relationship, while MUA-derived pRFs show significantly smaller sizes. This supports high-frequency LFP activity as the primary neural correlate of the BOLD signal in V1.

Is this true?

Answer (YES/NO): NO